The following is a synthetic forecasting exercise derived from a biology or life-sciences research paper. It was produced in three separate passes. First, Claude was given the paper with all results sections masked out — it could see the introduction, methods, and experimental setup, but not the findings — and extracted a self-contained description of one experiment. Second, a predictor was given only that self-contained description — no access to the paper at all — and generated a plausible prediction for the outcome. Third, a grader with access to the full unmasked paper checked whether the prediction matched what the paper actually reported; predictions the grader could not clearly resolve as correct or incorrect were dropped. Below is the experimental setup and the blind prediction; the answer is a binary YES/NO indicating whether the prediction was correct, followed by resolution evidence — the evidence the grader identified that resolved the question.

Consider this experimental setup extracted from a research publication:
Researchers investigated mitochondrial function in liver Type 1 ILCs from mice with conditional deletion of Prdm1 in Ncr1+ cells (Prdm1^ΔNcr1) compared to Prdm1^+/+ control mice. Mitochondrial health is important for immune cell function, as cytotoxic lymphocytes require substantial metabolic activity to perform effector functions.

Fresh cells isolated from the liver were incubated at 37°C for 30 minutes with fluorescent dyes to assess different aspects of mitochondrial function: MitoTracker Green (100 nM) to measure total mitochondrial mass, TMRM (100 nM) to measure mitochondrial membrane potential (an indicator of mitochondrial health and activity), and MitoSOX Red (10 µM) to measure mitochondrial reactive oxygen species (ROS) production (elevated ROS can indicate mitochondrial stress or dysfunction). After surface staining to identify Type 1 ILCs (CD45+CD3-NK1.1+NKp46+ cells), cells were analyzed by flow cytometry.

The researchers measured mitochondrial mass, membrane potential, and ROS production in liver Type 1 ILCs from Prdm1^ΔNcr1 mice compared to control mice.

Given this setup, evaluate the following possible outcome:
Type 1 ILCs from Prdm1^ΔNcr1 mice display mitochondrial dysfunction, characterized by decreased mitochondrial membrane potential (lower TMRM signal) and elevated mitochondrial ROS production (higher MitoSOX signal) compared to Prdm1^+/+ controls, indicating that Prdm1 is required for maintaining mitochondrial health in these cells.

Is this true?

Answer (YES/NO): NO